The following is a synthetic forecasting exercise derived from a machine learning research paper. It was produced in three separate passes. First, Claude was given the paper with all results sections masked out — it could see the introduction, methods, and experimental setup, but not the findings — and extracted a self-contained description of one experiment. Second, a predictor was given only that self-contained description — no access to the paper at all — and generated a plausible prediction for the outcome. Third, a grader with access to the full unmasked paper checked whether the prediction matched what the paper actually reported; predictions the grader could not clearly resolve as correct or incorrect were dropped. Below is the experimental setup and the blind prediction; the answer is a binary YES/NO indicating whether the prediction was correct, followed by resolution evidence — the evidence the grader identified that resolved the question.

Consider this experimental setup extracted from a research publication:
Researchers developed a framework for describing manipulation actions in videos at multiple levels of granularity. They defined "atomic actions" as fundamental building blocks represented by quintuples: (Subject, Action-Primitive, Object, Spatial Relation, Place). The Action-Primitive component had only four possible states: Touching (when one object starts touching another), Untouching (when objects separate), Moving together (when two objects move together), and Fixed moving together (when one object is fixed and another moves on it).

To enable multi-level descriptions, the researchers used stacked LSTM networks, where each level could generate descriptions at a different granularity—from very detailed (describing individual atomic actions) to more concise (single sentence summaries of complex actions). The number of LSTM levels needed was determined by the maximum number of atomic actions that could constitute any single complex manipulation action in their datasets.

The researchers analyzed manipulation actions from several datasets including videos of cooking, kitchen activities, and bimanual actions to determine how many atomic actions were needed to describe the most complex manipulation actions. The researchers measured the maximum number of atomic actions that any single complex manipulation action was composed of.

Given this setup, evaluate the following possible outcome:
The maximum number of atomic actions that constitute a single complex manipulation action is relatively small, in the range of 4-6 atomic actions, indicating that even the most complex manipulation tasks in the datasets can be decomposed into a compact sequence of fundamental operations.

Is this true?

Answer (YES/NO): NO